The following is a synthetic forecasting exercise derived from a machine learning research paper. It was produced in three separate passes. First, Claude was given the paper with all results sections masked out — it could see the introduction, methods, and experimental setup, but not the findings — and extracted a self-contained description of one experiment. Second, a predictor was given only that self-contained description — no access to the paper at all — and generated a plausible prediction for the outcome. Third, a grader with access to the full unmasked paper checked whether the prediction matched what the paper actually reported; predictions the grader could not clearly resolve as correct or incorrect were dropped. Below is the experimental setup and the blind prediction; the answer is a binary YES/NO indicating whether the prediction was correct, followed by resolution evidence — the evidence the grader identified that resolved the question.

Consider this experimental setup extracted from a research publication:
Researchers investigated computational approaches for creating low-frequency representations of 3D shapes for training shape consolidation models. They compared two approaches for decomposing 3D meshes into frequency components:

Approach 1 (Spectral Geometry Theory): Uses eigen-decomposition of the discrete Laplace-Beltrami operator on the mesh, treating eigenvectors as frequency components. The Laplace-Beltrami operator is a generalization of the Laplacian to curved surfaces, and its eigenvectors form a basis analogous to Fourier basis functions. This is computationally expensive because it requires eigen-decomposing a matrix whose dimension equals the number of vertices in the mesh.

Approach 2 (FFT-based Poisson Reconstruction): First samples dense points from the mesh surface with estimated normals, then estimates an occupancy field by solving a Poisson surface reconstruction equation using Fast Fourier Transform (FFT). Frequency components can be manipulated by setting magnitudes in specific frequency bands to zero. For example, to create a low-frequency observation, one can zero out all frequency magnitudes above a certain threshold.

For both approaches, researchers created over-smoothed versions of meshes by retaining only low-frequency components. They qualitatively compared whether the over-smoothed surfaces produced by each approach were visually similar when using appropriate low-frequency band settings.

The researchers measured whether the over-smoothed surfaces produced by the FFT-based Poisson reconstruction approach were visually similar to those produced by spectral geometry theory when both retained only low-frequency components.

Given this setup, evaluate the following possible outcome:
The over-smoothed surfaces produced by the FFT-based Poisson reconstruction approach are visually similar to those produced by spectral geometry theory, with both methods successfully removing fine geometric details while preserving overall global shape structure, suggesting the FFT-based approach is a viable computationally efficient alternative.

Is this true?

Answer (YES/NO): YES